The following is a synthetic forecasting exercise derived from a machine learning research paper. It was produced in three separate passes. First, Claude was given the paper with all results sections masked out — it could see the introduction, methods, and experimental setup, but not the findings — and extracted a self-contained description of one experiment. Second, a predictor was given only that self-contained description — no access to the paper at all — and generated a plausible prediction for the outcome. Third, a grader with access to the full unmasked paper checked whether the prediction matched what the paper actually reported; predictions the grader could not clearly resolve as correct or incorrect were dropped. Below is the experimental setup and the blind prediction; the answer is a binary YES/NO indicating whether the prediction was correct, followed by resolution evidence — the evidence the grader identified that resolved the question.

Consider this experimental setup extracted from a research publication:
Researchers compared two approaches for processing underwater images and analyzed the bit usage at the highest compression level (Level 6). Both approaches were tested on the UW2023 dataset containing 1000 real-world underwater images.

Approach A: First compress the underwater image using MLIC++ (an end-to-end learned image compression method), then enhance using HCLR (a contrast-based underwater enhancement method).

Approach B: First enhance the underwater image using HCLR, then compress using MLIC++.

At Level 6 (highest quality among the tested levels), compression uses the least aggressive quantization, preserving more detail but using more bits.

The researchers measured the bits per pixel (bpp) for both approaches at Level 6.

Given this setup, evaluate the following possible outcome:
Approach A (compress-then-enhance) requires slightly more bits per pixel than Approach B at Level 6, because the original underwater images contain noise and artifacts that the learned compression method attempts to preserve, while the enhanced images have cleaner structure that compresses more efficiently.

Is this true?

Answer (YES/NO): NO